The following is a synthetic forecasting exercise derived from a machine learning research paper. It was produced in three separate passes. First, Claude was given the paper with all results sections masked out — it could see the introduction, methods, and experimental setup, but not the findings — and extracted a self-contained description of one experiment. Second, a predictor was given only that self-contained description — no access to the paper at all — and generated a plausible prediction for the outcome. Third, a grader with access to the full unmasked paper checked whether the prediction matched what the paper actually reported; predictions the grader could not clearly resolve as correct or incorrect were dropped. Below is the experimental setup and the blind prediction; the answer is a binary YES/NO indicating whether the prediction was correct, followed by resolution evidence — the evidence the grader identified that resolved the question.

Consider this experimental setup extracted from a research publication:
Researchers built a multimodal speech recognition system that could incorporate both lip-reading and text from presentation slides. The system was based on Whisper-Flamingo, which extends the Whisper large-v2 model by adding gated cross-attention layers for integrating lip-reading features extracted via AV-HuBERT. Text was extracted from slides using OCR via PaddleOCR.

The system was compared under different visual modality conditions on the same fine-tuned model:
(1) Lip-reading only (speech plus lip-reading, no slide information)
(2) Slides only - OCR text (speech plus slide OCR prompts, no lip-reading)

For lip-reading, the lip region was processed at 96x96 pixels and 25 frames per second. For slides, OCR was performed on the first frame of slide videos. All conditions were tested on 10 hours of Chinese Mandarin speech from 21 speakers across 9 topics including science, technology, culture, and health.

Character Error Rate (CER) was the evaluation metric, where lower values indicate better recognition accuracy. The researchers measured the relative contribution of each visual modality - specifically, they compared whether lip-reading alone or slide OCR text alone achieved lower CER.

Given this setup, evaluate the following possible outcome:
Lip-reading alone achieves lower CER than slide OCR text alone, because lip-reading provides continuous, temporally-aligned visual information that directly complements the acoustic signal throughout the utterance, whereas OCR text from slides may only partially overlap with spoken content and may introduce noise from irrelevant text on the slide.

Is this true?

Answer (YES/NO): NO